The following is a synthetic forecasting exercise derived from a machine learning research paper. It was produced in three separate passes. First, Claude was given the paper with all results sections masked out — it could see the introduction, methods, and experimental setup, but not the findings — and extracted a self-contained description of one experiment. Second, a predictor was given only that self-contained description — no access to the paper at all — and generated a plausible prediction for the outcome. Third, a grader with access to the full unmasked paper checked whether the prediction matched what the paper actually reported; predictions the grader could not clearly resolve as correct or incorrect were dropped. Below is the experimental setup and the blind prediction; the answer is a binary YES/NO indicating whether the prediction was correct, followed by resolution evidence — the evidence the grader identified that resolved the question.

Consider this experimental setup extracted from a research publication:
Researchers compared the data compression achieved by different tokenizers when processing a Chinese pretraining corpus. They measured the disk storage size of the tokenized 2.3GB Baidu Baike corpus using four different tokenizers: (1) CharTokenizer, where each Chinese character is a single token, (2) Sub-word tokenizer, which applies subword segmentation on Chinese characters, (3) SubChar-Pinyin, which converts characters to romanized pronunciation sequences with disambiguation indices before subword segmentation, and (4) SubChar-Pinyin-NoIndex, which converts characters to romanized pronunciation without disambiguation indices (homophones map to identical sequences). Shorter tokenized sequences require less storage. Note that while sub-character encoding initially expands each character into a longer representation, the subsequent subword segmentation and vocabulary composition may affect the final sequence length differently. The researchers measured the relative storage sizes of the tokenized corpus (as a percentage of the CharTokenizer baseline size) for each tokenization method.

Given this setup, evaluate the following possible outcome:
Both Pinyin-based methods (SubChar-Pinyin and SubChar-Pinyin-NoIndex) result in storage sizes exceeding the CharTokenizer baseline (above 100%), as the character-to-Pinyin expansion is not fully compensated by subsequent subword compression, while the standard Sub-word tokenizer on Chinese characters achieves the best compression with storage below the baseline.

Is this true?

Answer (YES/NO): NO